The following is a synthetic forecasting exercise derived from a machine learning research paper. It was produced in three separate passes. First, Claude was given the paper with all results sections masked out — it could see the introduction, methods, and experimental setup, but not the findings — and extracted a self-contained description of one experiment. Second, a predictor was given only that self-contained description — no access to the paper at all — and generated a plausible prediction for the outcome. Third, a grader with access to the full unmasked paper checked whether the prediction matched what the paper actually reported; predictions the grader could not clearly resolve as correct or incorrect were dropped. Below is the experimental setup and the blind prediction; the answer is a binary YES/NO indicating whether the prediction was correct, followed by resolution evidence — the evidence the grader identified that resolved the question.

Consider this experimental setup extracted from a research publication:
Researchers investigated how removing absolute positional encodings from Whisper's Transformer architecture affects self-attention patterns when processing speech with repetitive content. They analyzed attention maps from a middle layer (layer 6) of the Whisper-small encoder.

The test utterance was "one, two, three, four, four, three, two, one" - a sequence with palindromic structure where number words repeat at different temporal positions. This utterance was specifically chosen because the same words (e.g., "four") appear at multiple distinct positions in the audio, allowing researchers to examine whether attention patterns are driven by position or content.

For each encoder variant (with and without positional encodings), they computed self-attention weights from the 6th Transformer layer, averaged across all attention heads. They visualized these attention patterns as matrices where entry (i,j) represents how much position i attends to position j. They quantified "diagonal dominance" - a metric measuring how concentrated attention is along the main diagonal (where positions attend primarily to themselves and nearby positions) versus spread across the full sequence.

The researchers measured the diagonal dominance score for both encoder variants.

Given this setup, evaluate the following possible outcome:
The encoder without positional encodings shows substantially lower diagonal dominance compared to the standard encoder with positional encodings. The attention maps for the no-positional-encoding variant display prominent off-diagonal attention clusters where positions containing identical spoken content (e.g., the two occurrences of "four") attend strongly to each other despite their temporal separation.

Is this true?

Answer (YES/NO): YES